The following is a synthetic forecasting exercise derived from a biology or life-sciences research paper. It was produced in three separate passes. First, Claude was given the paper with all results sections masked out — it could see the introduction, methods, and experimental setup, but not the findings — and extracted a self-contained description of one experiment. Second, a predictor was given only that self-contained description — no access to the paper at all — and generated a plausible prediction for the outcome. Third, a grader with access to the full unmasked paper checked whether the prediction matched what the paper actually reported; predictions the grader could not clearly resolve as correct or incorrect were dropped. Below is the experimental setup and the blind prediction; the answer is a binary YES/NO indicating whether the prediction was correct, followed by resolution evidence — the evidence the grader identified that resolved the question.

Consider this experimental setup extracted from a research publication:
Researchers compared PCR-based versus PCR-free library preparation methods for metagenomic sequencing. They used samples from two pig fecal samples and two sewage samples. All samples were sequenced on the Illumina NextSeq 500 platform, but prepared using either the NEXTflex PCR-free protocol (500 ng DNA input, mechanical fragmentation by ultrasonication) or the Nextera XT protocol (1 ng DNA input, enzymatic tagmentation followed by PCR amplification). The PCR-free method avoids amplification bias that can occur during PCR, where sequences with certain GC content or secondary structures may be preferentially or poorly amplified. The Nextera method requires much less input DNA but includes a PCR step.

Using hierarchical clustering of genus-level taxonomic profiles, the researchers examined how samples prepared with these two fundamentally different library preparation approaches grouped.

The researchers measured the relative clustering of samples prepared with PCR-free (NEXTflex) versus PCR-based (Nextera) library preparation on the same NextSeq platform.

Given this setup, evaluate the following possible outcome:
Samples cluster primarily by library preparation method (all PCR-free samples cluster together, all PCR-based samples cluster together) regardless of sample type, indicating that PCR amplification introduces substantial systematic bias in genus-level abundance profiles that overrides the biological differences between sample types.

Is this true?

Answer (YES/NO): NO